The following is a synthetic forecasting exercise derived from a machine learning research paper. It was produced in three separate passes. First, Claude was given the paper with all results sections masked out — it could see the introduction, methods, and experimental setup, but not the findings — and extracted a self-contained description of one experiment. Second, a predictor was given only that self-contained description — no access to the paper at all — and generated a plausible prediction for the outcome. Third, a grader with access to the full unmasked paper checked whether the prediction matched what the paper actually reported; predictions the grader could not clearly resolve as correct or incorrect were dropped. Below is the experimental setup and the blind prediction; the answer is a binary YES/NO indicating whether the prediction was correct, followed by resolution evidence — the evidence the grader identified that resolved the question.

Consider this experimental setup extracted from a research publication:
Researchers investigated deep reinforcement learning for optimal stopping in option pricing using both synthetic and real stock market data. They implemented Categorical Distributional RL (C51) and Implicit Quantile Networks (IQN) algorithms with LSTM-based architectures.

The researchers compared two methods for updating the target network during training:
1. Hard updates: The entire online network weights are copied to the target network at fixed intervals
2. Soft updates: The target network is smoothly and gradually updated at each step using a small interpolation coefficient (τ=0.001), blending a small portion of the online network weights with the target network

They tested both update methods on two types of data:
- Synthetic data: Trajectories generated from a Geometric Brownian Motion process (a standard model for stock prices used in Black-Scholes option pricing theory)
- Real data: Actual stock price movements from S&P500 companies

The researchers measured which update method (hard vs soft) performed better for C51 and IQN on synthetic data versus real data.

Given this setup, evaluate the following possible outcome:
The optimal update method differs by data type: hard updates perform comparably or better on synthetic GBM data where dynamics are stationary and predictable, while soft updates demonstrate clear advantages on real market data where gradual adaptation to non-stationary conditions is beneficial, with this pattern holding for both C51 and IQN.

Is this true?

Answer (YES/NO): YES